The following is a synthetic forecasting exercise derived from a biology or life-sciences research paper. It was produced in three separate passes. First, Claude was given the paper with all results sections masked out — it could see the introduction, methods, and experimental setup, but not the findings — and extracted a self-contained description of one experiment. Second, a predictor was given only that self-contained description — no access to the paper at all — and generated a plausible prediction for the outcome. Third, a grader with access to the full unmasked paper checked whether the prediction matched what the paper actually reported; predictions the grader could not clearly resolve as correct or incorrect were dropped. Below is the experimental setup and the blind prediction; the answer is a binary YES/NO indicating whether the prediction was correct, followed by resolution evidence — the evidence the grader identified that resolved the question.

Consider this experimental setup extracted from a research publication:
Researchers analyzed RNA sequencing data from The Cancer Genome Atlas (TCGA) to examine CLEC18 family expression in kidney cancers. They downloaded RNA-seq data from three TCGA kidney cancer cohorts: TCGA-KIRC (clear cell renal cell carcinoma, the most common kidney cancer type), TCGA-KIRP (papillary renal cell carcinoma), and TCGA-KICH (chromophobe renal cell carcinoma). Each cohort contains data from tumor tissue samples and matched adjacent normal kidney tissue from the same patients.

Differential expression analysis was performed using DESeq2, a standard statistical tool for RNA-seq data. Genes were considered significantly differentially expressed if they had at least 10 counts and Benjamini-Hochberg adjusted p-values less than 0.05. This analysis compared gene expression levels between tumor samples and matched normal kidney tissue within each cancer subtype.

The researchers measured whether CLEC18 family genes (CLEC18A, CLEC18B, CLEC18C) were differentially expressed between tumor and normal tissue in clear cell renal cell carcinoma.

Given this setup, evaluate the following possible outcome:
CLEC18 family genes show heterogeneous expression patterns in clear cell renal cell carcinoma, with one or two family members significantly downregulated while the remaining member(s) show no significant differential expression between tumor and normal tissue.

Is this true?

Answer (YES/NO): NO